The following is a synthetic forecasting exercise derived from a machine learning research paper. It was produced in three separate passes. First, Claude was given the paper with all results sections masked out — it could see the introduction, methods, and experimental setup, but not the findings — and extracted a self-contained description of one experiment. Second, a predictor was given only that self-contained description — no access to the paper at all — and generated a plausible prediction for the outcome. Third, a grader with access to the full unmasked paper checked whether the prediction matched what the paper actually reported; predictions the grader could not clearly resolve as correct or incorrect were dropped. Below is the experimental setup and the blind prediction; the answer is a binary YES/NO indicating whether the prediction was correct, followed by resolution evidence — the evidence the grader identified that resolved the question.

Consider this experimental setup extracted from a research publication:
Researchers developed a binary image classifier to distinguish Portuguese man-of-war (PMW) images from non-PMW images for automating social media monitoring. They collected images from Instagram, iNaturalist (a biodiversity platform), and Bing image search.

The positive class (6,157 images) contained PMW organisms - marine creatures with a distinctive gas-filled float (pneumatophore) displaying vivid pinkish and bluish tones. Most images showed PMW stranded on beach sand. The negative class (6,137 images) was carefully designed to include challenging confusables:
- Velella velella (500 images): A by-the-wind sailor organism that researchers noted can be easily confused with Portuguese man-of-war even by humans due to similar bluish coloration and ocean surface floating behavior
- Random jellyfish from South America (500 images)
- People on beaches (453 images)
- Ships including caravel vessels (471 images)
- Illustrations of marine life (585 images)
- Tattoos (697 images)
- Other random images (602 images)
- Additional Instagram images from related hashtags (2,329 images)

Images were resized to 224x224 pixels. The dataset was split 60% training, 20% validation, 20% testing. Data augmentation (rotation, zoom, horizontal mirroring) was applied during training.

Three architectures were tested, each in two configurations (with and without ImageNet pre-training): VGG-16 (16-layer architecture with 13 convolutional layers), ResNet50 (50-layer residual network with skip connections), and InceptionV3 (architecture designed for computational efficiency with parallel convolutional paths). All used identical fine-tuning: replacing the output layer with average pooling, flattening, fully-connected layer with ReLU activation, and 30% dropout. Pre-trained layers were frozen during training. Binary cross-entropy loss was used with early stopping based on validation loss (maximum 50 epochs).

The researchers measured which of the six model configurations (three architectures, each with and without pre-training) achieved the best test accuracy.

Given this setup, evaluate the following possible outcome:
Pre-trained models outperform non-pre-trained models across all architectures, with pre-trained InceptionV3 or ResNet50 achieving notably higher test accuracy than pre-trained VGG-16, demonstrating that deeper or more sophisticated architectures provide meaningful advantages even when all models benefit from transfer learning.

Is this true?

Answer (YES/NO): NO